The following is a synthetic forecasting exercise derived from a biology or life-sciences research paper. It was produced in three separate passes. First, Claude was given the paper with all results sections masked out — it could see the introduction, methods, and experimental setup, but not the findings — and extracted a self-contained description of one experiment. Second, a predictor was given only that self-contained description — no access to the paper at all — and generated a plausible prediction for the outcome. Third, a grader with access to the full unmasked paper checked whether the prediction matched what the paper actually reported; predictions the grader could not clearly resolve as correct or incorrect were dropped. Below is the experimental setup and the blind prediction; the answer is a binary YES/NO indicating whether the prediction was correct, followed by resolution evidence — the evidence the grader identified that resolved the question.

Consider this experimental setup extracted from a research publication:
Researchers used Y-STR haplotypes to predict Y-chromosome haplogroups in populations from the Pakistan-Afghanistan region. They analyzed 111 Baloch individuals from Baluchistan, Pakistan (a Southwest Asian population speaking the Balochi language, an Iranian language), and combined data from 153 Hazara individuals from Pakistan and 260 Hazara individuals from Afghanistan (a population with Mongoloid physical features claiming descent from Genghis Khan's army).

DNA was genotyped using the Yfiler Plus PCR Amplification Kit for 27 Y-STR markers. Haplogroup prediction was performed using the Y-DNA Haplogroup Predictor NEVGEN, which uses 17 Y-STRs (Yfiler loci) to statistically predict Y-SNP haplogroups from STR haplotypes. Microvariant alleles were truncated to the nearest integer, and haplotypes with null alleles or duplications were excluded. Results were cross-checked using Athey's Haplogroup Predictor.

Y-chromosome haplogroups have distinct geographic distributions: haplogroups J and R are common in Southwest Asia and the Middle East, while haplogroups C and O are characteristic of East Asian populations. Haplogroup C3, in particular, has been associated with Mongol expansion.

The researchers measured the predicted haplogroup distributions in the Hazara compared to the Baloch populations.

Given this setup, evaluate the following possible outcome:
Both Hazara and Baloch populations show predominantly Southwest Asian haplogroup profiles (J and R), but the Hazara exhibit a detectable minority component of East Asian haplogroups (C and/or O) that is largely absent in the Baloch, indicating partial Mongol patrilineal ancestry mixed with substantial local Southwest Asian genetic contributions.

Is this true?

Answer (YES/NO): NO